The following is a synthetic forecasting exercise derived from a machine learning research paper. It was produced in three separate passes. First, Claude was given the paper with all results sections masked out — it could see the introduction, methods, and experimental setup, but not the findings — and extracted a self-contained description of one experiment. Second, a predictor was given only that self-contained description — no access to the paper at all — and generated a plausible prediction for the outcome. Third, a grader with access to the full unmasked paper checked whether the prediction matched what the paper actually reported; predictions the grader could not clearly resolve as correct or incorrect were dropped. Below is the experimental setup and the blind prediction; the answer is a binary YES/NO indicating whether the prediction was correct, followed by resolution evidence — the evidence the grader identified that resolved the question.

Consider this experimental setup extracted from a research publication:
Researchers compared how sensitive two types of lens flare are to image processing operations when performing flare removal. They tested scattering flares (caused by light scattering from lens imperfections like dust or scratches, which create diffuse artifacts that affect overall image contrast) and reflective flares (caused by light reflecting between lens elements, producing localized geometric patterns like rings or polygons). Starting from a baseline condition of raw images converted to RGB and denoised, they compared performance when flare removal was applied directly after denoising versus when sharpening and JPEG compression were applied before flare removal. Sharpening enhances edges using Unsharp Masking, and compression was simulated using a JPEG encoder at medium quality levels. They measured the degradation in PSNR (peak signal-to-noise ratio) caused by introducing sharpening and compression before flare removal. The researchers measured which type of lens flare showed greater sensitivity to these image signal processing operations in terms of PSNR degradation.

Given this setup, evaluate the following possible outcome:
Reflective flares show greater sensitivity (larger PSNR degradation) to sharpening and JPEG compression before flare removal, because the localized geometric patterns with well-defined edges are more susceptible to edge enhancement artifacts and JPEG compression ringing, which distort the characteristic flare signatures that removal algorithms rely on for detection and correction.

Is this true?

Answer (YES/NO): YES